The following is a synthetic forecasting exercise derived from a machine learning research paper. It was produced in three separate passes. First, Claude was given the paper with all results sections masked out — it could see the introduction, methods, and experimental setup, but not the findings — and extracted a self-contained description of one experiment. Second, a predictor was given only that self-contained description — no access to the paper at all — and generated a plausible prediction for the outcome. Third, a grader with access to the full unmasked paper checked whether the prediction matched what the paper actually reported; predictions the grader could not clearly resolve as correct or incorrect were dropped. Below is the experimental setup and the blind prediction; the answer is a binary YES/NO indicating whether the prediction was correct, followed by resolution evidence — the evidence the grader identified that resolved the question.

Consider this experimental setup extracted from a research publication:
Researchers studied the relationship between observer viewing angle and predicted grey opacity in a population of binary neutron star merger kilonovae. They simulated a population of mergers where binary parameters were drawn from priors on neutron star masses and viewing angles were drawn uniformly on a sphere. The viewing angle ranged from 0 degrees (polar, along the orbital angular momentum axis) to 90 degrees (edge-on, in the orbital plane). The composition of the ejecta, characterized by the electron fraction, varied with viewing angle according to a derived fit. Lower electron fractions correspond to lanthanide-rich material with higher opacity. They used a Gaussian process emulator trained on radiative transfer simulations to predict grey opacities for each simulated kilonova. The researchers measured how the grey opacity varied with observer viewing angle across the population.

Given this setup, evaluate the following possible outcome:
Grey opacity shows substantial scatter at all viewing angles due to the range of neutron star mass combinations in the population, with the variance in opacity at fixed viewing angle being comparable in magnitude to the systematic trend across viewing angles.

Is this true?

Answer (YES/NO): NO